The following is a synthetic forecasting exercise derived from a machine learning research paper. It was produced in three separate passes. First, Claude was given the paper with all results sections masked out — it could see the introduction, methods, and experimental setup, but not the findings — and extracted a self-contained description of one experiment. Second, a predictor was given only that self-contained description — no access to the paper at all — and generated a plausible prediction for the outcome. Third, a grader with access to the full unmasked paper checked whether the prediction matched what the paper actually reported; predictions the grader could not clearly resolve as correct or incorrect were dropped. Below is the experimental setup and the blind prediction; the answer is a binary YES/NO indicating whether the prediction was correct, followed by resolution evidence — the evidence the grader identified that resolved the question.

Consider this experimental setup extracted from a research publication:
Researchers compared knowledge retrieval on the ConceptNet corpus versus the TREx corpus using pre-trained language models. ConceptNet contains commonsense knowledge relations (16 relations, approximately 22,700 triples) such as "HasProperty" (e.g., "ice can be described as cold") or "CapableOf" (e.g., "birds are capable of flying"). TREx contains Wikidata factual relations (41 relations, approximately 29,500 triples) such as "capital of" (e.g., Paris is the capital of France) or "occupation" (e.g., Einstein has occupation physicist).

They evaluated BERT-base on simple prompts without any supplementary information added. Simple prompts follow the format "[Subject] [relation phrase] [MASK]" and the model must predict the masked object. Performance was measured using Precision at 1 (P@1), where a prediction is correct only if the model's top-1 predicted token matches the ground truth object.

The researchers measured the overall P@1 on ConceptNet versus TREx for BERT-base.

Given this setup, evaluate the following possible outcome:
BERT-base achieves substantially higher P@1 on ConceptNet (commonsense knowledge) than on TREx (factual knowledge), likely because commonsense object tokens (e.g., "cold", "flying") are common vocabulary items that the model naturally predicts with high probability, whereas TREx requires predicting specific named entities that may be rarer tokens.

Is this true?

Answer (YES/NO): NO